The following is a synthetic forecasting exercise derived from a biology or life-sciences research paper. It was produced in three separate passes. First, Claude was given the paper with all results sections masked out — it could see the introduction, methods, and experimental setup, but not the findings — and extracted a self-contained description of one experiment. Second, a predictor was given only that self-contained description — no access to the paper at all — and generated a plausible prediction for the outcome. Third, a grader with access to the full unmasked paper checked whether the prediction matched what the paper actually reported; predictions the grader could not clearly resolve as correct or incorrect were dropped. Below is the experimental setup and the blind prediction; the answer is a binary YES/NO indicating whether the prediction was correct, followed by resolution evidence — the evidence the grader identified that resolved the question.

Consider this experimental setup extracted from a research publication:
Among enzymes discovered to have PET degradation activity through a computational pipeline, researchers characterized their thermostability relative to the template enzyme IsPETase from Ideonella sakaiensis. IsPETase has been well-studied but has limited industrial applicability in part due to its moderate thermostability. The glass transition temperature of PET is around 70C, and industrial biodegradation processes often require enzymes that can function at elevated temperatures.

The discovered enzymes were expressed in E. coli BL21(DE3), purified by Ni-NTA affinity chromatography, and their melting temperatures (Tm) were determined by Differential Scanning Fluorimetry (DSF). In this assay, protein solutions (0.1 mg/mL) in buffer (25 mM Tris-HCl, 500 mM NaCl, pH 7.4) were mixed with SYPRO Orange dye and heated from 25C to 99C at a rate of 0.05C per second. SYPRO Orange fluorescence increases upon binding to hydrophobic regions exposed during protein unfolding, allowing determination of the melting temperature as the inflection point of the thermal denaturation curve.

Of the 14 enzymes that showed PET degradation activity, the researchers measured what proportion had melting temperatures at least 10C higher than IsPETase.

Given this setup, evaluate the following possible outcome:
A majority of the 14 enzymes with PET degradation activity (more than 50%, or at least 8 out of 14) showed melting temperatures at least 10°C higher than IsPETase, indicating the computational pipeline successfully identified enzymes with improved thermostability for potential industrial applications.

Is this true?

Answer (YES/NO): YES